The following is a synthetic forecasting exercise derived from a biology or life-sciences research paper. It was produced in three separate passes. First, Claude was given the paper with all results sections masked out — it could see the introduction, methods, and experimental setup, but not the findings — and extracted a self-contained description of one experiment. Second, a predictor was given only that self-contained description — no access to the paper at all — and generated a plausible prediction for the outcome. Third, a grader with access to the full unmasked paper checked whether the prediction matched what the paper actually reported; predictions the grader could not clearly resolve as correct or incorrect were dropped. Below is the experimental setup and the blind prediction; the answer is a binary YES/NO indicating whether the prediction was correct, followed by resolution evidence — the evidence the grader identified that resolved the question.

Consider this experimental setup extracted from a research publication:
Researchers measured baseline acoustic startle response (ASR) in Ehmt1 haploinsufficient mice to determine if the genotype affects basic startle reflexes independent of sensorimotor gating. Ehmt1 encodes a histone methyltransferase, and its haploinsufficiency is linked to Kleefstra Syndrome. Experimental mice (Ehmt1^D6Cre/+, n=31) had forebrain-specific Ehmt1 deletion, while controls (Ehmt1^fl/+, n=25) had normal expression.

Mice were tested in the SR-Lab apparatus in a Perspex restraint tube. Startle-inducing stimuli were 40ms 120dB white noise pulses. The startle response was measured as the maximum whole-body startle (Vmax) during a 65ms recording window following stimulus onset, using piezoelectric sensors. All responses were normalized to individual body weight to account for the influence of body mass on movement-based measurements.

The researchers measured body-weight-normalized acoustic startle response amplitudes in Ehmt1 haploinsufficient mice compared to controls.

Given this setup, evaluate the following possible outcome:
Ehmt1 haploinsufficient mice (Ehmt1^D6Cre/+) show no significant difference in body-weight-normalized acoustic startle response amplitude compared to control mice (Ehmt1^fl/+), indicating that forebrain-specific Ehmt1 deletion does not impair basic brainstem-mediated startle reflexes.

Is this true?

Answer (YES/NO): NO